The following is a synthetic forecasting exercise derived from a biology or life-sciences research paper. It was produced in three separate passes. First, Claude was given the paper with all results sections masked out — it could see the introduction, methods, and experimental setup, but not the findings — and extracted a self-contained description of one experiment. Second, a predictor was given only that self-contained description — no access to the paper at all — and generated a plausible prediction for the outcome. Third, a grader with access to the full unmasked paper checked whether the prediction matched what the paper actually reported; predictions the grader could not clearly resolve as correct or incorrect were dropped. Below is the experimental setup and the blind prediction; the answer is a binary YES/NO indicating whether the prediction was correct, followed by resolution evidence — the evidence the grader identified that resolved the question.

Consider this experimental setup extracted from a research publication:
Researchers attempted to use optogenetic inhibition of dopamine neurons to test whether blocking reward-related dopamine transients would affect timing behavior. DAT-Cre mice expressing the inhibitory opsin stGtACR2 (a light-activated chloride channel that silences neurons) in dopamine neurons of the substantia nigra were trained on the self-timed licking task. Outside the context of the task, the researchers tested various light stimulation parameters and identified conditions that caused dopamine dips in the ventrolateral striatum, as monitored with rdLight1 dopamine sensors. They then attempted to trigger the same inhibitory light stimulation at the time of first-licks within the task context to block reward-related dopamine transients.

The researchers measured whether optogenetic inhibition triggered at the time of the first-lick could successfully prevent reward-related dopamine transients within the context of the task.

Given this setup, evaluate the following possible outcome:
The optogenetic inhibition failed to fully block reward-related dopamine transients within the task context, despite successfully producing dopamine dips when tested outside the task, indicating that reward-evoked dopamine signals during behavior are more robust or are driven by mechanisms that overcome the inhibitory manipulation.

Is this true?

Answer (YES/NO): YES